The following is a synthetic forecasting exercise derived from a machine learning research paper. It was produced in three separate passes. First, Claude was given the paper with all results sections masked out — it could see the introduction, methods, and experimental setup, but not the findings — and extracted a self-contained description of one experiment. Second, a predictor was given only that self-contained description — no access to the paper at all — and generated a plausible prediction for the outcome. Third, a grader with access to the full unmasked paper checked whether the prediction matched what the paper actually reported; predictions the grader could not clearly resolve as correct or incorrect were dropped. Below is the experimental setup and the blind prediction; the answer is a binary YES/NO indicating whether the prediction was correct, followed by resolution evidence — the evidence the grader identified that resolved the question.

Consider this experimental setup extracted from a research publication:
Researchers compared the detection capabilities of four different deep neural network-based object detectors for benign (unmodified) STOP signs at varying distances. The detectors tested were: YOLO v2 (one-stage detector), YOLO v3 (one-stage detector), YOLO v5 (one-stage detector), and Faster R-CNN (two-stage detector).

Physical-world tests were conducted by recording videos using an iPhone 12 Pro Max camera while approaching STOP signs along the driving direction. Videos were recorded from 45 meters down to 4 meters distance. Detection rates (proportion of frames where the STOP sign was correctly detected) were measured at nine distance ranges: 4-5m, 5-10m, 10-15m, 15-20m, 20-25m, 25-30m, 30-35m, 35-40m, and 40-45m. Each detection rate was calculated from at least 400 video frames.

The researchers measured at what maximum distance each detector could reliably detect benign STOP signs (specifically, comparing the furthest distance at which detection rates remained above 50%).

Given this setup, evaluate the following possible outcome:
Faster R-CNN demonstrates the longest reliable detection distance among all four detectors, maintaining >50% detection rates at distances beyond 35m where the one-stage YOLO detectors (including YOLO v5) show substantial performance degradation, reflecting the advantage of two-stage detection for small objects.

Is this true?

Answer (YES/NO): YES